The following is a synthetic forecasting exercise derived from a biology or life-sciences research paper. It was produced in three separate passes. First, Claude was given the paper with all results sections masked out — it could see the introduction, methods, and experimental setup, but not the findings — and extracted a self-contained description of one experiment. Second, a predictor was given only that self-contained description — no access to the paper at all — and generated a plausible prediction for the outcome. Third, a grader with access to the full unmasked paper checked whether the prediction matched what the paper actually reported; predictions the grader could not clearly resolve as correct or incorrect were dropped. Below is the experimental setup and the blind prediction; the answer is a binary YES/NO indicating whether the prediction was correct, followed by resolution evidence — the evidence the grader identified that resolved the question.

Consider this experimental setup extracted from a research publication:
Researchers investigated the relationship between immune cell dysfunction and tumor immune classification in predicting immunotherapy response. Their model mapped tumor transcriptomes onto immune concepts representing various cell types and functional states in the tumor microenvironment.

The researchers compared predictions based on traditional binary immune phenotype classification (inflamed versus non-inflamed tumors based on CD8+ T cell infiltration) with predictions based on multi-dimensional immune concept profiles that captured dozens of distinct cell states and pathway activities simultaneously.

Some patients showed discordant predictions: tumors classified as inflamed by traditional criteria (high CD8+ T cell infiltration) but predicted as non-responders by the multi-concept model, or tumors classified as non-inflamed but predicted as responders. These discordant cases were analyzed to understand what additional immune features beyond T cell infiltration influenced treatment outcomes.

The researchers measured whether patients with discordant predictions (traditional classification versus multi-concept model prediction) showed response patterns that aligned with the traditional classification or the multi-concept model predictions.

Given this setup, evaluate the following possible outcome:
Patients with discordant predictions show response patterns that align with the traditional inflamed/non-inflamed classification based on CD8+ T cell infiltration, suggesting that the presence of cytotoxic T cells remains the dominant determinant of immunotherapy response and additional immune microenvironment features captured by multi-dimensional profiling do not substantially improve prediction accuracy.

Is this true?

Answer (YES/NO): NO